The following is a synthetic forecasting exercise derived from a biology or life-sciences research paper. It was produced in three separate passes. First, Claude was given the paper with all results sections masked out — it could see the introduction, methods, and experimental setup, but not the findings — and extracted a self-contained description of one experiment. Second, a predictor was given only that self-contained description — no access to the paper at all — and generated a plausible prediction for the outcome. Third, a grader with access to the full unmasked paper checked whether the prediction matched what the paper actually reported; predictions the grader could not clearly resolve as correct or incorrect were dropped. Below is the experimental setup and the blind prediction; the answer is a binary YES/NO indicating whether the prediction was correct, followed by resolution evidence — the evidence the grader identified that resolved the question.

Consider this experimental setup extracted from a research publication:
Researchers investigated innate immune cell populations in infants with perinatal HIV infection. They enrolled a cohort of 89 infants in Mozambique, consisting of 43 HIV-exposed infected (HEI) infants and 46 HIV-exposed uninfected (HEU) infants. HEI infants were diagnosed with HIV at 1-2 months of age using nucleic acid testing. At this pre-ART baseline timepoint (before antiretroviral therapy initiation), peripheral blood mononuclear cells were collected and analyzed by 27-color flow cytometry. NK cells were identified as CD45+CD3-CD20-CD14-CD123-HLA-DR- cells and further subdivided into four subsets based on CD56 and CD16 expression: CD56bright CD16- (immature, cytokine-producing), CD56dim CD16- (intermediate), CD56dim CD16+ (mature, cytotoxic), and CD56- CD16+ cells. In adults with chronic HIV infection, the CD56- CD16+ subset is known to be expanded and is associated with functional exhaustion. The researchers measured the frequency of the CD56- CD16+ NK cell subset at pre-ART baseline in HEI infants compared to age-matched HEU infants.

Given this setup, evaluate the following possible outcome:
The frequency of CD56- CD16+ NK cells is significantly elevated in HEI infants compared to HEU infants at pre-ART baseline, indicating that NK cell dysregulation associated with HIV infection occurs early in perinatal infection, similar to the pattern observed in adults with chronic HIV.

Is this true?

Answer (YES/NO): YES